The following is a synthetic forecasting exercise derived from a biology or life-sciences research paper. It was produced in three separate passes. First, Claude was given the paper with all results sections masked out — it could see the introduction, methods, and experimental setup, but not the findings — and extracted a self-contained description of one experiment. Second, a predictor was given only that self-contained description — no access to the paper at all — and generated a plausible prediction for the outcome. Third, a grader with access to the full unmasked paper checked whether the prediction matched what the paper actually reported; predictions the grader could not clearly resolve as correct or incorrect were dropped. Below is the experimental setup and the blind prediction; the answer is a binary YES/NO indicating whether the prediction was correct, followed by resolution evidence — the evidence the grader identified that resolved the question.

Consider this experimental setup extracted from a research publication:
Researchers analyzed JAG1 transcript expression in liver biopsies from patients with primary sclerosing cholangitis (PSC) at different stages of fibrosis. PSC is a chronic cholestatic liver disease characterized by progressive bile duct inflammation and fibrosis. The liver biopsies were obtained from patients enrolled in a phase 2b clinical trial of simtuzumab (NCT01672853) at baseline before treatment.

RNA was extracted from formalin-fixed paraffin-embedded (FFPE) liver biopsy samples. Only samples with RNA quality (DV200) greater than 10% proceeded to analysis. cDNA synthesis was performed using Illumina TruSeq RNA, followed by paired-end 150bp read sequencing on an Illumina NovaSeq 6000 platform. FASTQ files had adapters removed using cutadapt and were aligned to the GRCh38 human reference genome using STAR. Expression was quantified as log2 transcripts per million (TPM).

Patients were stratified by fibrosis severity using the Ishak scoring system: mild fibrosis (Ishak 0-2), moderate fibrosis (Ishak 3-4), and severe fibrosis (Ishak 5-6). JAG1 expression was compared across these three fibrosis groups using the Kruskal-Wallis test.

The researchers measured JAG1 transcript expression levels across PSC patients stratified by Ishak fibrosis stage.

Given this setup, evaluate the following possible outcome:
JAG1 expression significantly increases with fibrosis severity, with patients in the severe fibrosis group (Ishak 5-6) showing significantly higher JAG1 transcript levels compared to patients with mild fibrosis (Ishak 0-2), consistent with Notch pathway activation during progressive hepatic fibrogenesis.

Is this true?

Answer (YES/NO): YES